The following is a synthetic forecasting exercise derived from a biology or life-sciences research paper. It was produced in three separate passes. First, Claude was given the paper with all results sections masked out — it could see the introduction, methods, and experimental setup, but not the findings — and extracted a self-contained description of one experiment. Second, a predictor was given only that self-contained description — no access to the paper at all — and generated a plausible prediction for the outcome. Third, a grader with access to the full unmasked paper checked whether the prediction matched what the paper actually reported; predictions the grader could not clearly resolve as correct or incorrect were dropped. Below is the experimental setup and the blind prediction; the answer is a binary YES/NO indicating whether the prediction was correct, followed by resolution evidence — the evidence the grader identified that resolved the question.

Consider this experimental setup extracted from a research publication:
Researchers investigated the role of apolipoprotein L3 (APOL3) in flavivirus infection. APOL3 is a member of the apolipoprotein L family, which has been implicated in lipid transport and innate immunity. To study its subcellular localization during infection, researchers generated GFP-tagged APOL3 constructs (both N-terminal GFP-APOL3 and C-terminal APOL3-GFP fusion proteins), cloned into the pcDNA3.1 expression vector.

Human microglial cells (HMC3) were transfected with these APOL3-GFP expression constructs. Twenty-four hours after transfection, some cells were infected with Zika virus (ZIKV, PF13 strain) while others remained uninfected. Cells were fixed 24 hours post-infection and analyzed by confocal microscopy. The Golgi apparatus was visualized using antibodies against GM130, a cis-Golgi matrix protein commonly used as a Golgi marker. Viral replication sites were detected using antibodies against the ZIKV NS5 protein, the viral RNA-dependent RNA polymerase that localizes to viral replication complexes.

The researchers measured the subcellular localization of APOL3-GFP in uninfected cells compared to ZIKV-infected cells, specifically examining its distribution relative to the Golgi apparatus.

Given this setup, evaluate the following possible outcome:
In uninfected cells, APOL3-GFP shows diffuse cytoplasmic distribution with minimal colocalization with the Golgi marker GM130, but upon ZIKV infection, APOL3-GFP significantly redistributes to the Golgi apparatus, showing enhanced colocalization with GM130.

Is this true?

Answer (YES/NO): NO